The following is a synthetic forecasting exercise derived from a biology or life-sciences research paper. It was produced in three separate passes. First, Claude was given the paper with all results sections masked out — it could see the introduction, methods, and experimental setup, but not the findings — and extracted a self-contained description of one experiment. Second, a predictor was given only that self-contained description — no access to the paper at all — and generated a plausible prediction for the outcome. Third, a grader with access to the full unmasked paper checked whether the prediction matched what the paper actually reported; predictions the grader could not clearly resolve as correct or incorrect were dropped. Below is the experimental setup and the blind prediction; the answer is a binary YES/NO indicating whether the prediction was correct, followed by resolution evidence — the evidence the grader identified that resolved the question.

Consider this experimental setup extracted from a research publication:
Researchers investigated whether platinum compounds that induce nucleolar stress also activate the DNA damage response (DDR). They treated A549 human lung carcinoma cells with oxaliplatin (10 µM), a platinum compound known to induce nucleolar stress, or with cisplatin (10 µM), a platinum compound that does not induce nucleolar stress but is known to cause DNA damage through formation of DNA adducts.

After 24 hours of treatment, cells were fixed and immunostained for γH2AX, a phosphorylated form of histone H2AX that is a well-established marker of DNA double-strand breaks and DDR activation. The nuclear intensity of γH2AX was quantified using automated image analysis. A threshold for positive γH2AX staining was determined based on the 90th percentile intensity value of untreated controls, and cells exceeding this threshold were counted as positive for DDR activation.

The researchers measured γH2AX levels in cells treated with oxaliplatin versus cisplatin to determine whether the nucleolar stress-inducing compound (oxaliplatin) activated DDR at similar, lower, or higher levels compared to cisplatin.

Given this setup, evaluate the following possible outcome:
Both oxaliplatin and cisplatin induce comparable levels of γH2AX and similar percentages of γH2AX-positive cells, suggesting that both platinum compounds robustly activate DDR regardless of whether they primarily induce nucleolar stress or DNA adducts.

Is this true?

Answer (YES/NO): NO